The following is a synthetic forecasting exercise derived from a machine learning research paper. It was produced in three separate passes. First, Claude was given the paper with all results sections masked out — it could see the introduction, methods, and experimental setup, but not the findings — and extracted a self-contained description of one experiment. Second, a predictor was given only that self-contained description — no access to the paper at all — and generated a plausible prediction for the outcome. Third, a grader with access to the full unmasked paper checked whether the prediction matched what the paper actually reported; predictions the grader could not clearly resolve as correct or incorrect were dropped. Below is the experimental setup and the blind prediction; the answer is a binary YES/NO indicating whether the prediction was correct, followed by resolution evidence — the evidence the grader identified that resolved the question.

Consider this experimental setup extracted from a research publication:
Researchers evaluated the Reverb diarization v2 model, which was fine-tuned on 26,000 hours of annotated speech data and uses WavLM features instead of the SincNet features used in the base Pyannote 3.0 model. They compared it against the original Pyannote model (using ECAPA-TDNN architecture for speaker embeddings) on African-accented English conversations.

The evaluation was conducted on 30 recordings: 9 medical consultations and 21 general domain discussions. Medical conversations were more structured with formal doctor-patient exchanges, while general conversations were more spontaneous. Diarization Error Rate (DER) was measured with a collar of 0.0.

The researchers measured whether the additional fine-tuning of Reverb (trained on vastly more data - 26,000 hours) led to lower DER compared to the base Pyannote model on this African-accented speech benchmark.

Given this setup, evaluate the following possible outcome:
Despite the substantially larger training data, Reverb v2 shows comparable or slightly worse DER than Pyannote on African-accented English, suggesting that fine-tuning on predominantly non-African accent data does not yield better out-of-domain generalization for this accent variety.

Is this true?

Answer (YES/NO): NO